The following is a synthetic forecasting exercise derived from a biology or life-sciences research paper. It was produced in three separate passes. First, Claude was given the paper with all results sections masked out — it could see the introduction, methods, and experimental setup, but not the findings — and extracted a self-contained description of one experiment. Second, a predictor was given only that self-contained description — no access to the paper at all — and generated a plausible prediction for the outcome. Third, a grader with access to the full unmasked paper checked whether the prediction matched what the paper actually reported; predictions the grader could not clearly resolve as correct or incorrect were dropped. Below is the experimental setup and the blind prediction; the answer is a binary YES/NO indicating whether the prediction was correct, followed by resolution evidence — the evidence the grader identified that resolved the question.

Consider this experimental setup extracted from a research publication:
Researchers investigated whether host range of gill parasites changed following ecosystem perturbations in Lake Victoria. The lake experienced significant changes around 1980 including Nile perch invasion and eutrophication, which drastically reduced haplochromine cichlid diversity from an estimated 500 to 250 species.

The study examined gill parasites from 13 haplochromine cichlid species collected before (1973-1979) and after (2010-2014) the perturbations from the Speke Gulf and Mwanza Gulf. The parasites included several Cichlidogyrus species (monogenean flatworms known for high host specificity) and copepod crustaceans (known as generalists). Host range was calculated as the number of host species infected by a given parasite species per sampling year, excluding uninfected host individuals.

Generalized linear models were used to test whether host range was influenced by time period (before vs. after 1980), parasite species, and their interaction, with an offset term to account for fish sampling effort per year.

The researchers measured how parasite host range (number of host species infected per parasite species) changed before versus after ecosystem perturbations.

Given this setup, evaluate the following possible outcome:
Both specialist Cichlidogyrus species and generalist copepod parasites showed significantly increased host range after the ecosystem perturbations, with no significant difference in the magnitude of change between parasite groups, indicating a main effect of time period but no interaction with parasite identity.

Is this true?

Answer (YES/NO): NO